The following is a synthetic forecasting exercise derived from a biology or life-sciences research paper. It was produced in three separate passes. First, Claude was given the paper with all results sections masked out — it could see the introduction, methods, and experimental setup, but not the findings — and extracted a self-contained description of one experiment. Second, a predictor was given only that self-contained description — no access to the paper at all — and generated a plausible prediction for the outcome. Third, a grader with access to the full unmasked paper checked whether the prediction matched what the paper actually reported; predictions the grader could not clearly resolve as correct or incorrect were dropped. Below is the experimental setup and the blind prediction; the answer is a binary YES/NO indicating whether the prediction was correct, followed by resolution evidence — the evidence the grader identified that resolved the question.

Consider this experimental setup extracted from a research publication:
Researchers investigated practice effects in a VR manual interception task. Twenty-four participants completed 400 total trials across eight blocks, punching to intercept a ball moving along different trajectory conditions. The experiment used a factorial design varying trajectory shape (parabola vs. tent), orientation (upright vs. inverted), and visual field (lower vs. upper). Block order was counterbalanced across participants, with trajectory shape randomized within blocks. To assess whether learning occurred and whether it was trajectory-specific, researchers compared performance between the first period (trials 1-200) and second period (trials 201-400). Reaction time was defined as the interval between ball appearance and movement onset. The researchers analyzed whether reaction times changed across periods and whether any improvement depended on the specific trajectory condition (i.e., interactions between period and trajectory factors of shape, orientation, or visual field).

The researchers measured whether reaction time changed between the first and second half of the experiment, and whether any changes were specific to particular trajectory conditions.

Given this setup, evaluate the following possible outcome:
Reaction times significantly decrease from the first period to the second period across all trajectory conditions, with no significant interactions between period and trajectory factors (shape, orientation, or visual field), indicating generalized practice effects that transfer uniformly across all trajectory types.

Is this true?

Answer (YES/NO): YES